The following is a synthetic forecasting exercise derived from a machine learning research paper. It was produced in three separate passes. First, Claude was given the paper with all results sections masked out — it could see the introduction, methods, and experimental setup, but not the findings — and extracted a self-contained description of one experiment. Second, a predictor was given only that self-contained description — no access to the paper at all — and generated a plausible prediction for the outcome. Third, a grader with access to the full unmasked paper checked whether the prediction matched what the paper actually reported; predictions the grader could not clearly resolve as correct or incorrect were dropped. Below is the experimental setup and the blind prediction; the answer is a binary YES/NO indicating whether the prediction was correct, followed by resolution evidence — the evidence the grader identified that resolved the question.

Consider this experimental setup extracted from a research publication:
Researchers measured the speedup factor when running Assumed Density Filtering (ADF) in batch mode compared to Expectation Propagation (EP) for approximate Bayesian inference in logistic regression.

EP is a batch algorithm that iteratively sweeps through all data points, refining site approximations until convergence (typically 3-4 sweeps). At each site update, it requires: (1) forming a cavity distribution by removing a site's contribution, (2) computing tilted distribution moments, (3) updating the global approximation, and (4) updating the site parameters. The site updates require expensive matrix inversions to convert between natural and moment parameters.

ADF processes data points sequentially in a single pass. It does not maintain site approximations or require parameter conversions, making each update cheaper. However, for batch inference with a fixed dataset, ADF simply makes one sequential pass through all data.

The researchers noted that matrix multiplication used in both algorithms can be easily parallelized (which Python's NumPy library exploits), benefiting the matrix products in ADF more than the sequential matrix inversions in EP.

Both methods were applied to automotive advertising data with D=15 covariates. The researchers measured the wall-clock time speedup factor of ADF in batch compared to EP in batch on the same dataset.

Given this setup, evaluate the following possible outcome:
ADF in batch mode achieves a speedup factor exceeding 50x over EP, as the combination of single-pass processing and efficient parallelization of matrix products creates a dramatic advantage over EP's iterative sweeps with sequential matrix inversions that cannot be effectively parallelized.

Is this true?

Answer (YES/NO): YES